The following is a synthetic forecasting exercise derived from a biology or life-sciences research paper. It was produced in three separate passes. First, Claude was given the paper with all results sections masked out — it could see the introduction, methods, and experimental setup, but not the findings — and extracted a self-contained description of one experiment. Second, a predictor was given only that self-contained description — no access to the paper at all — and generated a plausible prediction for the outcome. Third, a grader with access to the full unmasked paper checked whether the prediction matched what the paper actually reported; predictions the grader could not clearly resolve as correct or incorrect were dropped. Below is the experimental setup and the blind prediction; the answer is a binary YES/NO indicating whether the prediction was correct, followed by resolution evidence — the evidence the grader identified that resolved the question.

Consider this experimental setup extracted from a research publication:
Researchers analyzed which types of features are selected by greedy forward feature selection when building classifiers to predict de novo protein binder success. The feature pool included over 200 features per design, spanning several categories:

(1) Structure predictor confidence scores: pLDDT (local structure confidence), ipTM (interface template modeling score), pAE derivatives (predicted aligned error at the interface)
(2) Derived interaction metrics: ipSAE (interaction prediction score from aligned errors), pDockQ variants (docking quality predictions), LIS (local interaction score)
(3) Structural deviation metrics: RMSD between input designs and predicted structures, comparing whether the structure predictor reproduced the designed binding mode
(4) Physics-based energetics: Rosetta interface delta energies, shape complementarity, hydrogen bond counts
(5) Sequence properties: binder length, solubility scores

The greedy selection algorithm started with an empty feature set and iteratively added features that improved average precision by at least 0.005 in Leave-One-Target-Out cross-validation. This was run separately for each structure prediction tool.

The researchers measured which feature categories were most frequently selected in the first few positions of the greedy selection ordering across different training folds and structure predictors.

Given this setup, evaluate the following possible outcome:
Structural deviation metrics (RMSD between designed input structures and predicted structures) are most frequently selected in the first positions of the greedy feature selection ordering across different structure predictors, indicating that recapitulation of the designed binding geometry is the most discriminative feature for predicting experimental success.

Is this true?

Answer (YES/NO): NO